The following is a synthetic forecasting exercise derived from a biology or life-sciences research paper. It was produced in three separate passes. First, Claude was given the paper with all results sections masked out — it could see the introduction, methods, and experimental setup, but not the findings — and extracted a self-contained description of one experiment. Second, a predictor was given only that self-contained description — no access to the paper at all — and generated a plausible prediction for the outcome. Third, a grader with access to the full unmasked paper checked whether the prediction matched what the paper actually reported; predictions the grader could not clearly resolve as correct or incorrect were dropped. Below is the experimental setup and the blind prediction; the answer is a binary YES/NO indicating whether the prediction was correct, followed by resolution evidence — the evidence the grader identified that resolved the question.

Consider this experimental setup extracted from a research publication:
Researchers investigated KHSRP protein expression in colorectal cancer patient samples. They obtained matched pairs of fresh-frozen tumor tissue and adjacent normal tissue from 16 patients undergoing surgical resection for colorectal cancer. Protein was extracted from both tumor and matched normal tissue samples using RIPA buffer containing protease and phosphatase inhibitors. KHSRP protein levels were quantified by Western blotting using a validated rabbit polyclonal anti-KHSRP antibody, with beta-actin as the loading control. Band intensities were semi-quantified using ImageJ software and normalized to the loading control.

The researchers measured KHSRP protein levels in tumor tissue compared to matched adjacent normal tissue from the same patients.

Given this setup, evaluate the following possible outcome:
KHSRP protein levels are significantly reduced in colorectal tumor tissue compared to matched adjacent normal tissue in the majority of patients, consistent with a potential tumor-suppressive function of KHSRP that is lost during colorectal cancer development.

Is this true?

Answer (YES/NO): NO